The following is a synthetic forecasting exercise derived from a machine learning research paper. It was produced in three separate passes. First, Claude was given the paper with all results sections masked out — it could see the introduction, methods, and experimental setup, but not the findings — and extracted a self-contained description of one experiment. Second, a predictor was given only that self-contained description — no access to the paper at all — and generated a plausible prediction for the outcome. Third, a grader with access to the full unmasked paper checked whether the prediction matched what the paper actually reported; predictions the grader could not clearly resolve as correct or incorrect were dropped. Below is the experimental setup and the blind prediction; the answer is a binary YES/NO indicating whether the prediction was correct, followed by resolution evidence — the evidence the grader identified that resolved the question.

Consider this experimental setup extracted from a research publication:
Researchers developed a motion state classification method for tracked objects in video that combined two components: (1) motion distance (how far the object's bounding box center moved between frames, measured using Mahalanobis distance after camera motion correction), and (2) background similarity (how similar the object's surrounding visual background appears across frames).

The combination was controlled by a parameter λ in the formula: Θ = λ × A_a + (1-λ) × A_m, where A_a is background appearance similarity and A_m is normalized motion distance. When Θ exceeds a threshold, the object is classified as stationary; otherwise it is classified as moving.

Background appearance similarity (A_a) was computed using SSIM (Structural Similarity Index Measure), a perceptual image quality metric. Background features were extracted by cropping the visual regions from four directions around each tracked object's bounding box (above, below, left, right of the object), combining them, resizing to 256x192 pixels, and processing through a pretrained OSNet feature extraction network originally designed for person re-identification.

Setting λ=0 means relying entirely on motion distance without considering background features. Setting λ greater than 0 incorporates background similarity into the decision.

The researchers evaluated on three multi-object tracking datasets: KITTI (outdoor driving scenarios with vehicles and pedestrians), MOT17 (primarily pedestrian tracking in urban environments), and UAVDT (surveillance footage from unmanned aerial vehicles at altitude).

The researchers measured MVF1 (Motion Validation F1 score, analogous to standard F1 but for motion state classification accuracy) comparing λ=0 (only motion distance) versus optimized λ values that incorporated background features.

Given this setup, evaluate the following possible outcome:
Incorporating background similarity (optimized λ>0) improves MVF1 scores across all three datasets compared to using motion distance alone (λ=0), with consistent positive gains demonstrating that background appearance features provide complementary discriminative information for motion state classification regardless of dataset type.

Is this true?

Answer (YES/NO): NO